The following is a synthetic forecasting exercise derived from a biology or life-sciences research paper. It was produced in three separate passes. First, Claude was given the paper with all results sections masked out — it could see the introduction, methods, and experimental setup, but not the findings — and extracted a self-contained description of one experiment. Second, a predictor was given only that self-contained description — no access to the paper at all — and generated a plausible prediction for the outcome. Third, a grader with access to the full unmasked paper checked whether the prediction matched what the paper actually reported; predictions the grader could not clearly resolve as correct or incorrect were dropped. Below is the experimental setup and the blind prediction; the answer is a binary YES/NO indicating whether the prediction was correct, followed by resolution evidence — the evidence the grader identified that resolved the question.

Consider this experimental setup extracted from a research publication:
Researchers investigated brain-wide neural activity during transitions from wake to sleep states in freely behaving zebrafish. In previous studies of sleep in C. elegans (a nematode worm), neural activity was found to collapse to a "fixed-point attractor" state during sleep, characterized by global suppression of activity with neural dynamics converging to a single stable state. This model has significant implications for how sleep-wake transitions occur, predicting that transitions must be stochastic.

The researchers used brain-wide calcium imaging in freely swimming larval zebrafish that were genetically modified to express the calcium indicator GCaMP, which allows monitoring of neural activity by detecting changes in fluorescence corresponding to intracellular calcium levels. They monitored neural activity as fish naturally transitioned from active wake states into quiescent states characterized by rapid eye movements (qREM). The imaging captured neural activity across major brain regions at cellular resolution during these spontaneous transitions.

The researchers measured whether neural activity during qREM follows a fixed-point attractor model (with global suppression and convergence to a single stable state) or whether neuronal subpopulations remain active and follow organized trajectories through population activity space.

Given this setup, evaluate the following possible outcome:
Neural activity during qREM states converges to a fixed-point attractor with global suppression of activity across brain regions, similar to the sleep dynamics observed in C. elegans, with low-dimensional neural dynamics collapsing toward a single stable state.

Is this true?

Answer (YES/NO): NO